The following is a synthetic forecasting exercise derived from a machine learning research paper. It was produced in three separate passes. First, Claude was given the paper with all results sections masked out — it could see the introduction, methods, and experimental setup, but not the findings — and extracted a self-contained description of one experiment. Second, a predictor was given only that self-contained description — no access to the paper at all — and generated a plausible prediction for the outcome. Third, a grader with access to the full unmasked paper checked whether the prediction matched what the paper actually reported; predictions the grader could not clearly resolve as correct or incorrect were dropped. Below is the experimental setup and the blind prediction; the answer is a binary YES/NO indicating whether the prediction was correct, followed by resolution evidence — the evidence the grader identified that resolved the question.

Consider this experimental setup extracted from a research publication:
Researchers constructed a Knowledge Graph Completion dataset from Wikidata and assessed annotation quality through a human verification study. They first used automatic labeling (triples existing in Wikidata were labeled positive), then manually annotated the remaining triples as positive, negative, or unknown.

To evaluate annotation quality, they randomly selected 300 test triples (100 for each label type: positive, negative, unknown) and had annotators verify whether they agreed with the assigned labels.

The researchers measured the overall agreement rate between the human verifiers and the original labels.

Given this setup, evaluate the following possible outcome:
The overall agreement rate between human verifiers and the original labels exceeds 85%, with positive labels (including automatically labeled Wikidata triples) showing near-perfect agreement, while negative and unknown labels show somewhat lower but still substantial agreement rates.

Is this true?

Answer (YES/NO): NO